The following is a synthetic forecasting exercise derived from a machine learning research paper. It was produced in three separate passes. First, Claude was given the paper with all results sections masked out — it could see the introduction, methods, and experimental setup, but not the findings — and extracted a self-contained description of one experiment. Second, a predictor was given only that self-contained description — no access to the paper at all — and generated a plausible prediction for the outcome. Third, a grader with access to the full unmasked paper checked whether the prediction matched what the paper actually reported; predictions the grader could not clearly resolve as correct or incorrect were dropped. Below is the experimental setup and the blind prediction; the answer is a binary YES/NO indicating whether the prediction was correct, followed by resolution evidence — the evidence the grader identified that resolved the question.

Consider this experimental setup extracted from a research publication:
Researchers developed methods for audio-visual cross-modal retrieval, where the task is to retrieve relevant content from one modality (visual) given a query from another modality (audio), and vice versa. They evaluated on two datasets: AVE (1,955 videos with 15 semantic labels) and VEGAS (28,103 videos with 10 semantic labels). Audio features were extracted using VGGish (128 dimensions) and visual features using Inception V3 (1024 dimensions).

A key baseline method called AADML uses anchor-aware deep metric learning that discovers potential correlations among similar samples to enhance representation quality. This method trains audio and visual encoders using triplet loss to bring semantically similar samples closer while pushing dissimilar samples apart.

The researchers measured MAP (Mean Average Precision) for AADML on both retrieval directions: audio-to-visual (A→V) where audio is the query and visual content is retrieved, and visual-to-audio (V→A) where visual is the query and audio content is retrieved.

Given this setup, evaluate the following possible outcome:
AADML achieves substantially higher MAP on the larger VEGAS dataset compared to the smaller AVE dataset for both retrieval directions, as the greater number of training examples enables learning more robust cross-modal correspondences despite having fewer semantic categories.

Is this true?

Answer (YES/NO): NO